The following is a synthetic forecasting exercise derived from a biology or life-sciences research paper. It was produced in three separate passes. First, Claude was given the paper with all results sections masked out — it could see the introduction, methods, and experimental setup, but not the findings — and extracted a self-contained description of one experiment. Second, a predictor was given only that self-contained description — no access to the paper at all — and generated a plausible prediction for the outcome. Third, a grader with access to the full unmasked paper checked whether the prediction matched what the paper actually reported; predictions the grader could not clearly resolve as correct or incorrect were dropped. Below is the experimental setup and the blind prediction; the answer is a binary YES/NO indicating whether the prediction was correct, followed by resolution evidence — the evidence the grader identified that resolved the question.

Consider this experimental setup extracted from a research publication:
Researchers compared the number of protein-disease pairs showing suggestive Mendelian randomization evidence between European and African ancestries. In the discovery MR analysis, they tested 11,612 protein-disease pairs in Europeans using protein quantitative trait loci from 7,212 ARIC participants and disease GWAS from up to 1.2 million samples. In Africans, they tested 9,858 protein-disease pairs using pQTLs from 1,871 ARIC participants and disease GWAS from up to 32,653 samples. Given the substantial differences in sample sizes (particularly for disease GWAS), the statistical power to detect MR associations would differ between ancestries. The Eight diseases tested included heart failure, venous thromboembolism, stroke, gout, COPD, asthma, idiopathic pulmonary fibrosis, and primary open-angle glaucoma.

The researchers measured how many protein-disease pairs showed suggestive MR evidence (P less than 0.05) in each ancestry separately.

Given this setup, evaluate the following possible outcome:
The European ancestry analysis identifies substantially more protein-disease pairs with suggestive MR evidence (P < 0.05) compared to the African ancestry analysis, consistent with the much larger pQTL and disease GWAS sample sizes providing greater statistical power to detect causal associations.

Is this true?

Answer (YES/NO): YES